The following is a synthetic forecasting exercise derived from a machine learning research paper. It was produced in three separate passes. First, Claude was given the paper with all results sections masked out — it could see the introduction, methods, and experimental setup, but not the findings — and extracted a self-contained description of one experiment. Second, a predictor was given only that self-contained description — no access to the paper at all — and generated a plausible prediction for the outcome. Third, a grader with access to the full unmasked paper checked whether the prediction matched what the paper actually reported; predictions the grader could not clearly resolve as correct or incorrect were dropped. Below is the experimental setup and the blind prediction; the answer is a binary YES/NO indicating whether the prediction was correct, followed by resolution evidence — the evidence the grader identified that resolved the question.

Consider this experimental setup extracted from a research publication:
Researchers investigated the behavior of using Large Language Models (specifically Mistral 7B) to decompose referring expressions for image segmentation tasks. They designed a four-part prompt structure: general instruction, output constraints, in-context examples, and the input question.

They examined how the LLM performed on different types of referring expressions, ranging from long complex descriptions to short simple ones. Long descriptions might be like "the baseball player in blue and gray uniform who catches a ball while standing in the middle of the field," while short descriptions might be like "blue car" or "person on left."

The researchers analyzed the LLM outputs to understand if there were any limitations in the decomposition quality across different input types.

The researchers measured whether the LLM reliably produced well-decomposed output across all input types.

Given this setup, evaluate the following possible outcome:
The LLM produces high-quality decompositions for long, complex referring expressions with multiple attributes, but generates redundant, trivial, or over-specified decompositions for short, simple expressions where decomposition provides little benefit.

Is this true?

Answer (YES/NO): NO